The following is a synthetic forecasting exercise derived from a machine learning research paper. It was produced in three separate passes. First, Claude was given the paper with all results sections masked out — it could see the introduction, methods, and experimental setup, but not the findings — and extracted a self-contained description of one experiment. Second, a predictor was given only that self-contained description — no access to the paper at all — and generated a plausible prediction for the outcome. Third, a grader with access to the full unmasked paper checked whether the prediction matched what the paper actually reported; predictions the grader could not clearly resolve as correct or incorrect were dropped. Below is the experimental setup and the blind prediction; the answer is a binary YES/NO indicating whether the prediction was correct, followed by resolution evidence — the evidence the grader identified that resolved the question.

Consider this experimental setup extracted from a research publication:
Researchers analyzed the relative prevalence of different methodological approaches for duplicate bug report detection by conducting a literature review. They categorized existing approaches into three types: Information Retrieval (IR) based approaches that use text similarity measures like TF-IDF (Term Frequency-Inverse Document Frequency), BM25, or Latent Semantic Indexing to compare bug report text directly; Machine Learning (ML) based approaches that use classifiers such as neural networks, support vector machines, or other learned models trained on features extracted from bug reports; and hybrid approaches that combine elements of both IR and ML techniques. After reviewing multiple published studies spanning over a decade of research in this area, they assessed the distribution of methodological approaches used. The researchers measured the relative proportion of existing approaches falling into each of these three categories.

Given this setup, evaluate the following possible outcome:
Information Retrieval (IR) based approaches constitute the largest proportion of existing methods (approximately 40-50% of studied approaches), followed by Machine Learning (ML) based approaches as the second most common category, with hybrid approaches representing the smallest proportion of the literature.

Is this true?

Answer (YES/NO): YES